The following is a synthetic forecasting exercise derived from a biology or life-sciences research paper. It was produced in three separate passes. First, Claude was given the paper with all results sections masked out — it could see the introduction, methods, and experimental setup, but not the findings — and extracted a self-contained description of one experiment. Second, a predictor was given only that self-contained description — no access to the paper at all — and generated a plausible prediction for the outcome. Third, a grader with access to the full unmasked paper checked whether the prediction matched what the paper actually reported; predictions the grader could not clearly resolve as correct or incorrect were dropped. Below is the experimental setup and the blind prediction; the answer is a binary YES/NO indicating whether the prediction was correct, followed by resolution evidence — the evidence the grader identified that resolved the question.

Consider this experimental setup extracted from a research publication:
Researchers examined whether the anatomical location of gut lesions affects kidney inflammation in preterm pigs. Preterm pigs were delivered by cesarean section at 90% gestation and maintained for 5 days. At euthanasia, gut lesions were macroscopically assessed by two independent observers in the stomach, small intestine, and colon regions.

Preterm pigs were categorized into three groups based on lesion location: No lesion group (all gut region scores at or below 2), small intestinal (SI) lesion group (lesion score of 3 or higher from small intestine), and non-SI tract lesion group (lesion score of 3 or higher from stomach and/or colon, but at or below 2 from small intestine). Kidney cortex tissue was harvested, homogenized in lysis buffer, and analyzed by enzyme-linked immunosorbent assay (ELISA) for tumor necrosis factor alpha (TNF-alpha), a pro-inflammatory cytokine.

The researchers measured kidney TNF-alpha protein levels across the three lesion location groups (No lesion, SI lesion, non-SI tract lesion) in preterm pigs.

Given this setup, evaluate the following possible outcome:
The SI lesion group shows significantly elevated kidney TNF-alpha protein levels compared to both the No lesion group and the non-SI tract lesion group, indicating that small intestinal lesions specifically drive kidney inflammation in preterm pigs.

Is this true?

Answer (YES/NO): NO